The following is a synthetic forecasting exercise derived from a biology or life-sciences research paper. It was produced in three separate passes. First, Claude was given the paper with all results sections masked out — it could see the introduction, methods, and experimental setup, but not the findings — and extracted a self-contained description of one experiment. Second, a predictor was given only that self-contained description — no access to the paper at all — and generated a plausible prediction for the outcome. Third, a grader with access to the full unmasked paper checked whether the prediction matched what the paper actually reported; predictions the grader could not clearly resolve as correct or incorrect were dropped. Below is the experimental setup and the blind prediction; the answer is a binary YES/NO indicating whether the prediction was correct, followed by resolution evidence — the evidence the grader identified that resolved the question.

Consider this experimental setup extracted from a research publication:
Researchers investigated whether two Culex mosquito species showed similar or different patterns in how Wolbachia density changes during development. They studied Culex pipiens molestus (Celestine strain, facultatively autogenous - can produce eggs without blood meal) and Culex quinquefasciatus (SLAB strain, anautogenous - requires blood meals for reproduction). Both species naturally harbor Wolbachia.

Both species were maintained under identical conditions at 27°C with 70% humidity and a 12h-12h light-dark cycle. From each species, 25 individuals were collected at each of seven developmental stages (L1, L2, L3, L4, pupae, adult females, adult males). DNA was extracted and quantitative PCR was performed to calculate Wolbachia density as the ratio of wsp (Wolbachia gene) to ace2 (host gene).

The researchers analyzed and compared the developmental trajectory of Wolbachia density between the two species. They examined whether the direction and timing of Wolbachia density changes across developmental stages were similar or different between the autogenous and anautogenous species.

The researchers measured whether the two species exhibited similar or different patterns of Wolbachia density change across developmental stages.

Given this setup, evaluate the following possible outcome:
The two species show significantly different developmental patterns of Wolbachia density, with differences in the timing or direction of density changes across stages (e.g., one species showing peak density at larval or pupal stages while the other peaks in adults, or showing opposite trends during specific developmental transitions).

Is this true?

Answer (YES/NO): YES